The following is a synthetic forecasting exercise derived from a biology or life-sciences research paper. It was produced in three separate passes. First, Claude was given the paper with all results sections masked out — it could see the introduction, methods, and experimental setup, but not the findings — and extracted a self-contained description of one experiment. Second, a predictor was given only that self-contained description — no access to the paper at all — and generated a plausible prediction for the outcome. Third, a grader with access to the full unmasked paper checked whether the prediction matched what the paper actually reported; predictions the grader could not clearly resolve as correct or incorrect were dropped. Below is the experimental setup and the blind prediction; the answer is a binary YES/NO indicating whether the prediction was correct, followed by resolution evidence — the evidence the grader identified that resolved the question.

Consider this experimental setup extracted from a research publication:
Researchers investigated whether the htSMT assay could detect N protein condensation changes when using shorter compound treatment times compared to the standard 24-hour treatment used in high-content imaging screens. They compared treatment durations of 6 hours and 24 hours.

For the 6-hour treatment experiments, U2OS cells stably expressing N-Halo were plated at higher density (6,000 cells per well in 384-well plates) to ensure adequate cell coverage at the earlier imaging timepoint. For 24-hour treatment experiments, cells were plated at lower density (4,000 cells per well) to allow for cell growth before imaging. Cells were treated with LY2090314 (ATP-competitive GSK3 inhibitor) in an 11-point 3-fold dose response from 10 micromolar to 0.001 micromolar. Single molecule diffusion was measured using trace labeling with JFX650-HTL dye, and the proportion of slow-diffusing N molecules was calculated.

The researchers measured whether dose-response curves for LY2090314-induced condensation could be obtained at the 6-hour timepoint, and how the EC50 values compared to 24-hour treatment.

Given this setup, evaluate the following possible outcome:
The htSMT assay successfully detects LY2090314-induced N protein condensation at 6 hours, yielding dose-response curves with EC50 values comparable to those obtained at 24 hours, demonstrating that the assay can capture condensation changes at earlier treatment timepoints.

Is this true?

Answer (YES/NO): YES